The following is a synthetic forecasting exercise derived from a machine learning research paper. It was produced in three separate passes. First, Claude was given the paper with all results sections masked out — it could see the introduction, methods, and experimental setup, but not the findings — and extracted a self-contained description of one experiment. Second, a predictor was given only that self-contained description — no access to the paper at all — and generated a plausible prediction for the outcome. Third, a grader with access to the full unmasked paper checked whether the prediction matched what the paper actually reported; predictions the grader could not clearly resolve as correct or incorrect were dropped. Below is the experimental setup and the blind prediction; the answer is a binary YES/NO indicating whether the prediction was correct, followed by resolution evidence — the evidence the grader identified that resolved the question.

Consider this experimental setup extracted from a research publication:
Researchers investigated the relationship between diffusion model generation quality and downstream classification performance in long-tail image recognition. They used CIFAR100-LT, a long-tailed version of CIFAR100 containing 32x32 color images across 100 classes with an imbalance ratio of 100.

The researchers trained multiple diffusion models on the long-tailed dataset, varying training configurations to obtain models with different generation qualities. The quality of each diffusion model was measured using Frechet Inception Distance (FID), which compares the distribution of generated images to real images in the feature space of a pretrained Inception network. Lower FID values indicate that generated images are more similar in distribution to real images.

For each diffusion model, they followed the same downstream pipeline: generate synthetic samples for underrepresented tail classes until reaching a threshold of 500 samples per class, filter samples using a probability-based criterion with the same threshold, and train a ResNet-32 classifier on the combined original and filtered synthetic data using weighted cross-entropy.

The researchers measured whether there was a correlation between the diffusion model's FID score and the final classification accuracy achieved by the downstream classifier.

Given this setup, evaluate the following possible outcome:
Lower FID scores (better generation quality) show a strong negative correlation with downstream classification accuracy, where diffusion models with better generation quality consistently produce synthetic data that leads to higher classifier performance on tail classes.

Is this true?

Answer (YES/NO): YES